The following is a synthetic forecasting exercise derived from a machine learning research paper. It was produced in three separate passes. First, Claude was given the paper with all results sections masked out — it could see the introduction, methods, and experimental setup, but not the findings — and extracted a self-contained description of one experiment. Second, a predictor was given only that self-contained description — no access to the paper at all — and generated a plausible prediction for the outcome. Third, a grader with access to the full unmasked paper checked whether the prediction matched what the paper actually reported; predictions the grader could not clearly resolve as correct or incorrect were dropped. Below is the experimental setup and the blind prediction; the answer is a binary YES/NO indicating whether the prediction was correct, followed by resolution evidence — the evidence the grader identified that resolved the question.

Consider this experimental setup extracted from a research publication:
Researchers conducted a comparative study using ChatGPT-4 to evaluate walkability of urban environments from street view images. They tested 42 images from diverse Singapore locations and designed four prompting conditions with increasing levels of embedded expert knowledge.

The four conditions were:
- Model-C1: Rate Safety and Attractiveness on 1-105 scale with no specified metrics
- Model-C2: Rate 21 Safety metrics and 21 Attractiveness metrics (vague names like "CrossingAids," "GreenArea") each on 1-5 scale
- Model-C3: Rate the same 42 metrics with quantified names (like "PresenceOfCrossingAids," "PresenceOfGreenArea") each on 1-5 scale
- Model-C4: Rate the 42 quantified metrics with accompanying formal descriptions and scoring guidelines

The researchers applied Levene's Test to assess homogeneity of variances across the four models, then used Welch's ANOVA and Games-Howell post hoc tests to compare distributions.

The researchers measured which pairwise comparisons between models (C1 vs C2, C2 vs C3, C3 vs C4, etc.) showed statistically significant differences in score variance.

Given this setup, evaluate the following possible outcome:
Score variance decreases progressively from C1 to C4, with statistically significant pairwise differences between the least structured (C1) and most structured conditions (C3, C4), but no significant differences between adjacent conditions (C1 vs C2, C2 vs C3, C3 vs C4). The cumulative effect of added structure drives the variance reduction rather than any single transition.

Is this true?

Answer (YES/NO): NO